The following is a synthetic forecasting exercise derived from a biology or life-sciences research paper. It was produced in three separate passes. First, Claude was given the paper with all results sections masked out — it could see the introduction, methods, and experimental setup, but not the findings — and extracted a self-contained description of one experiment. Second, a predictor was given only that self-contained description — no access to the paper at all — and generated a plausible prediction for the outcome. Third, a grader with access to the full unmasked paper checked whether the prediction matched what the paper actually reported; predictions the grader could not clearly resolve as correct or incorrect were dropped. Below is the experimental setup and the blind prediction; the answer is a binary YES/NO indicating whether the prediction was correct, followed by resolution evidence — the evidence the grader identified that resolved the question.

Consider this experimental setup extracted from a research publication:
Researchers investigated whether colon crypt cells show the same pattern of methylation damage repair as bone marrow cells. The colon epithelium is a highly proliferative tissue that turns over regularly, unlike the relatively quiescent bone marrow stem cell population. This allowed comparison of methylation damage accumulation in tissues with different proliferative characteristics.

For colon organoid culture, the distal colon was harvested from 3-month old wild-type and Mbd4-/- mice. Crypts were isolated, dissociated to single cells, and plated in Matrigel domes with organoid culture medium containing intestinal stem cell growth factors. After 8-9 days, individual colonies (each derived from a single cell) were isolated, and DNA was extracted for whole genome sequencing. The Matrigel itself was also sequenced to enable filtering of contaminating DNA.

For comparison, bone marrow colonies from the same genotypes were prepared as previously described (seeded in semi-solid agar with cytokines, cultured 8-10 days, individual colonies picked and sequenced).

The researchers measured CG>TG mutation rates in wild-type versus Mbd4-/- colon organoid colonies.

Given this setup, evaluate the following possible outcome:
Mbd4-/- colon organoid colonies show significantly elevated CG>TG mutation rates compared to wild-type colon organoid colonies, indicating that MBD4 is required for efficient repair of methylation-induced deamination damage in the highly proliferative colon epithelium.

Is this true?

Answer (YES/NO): YES